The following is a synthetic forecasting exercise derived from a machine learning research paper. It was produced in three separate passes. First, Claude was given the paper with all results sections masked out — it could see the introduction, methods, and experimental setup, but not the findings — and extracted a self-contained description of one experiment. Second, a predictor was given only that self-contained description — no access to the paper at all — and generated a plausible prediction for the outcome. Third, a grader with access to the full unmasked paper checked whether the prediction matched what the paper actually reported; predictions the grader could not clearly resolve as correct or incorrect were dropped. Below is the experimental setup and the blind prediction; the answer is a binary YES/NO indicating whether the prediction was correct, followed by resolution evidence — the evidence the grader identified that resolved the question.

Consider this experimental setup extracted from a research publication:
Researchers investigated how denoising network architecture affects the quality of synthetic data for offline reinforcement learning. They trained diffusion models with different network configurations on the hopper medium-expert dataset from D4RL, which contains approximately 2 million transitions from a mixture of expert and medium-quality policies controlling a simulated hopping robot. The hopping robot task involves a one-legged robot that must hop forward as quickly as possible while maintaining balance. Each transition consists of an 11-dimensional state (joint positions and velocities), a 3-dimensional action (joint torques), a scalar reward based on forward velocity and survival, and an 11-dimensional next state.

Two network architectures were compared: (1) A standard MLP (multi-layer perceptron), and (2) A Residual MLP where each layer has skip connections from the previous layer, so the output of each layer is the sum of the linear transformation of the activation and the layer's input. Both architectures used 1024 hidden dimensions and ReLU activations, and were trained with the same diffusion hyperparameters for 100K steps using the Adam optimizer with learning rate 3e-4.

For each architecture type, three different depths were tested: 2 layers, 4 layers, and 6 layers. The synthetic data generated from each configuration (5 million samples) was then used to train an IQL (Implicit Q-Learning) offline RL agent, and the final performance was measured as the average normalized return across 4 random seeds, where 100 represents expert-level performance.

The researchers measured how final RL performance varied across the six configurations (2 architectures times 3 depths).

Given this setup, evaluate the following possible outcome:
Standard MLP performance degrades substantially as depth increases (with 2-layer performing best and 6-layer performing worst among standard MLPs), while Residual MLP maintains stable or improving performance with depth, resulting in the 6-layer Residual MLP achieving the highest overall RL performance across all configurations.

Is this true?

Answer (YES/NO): NO